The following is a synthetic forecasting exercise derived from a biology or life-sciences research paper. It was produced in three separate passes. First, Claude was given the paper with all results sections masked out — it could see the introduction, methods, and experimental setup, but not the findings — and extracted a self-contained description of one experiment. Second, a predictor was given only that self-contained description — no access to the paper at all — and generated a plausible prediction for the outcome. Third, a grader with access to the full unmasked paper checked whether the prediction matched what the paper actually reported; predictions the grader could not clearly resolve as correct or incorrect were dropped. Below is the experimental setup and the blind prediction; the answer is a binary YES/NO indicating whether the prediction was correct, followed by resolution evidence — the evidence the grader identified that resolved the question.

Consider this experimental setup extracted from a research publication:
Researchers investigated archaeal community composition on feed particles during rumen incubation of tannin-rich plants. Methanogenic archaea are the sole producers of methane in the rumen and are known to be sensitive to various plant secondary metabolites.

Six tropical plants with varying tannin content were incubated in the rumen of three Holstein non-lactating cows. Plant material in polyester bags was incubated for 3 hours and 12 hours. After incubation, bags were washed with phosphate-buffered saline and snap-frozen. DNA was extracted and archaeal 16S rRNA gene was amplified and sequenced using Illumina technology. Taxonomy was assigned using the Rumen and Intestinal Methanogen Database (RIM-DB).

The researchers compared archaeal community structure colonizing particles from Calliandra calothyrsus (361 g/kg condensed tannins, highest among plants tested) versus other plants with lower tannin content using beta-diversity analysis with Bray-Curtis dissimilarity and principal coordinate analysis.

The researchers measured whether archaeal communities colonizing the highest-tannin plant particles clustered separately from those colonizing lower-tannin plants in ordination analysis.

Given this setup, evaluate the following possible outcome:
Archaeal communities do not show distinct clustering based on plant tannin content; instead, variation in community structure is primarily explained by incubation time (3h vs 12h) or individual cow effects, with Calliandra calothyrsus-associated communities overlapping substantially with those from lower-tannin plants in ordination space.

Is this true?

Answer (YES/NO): NO